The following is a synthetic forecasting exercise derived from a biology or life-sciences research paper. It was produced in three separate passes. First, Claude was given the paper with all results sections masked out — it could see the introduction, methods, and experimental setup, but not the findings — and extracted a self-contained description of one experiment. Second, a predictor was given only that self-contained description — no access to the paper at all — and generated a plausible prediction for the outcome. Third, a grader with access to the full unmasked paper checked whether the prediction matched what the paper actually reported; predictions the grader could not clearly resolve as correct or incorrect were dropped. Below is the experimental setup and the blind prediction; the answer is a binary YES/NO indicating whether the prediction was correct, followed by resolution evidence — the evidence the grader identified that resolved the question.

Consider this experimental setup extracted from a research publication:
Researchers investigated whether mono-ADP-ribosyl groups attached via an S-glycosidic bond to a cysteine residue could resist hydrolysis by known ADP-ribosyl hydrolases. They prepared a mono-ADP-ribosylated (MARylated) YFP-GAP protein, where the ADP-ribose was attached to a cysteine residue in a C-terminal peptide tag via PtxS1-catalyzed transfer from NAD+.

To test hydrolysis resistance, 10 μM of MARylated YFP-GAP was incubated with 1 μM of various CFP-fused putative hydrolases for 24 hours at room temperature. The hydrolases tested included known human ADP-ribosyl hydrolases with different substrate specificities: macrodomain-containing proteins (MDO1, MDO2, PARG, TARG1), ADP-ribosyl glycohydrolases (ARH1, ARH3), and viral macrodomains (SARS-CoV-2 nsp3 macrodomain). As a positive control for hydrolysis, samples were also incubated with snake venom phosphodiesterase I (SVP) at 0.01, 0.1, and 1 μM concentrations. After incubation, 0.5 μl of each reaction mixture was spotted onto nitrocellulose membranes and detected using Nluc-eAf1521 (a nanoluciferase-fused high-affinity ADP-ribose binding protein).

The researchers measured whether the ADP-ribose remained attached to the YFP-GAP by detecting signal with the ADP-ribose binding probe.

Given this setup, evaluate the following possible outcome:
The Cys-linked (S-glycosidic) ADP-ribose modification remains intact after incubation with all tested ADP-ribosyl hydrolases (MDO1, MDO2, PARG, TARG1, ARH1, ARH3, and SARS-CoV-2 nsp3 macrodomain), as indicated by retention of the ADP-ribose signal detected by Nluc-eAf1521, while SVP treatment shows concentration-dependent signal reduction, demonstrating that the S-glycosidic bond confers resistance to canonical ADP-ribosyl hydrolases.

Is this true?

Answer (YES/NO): YES